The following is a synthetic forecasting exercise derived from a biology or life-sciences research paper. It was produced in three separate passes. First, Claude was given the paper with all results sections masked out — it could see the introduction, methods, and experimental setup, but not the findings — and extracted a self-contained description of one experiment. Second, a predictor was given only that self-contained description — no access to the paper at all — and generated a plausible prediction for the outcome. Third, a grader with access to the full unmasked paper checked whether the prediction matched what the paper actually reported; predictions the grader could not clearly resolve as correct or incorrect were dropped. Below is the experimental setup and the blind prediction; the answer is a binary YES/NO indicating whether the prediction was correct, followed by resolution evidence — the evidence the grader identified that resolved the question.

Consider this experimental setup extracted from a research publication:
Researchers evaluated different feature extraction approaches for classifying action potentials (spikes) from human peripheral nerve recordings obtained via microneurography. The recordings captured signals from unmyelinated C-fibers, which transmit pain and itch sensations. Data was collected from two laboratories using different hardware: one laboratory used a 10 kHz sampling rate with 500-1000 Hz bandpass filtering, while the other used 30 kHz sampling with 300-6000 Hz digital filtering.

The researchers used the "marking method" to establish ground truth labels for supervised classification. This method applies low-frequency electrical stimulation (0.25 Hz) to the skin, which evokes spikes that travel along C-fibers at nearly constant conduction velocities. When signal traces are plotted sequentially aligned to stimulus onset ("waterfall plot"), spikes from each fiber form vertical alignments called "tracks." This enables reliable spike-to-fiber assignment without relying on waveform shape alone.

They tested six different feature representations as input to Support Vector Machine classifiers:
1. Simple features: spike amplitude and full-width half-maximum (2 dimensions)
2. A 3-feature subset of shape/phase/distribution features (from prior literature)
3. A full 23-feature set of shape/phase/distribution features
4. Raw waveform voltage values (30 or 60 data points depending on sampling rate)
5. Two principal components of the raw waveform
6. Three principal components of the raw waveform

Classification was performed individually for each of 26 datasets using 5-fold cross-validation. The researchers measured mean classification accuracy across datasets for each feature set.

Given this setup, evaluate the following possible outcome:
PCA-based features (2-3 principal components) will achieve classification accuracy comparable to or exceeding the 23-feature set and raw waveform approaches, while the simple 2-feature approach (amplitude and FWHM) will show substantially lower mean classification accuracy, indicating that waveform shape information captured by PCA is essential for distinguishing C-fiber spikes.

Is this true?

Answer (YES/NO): NO